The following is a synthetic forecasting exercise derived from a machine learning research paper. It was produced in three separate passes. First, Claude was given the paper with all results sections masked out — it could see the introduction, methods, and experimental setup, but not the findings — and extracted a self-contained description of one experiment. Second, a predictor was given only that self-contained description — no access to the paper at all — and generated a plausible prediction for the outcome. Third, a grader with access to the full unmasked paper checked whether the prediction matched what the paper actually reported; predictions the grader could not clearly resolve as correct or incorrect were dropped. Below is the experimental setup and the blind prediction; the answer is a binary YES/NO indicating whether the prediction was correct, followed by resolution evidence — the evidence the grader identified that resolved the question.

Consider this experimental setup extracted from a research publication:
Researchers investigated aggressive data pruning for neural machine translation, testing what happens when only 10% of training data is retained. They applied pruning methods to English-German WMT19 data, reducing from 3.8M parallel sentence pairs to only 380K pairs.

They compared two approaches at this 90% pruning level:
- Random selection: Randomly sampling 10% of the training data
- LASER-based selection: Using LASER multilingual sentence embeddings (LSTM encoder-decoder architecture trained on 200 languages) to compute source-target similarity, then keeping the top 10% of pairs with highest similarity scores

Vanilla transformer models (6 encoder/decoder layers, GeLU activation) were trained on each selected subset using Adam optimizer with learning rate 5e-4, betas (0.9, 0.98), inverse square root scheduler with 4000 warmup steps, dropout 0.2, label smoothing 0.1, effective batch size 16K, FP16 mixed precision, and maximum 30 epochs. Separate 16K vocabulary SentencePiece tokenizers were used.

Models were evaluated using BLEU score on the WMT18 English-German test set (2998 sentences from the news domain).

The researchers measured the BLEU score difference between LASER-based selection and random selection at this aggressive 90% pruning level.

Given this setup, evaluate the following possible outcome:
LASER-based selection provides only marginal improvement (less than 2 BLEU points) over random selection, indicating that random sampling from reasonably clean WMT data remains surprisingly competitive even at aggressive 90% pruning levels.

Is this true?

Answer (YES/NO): NO